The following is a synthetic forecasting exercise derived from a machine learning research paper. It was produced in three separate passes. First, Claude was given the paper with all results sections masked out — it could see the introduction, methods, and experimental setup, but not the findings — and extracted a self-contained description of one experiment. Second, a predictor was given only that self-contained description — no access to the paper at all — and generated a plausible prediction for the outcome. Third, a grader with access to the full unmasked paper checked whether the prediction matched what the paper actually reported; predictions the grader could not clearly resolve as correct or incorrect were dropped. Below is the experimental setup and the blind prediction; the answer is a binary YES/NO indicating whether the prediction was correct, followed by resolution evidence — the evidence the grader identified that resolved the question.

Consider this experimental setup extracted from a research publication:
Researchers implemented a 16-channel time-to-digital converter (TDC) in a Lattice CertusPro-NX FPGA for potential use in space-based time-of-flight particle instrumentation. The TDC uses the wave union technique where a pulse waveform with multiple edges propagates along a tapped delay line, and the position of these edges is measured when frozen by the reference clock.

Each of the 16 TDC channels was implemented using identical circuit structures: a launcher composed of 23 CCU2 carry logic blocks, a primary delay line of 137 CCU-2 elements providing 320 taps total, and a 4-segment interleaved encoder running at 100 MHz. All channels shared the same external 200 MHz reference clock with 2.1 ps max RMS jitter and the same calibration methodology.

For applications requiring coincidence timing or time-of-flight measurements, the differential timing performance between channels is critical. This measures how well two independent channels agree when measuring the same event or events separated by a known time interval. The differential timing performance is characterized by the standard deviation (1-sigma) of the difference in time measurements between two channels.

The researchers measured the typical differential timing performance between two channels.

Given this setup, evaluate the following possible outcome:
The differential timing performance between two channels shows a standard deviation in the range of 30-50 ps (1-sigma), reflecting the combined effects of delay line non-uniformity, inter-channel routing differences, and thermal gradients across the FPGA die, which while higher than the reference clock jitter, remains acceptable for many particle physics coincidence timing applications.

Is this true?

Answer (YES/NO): NO